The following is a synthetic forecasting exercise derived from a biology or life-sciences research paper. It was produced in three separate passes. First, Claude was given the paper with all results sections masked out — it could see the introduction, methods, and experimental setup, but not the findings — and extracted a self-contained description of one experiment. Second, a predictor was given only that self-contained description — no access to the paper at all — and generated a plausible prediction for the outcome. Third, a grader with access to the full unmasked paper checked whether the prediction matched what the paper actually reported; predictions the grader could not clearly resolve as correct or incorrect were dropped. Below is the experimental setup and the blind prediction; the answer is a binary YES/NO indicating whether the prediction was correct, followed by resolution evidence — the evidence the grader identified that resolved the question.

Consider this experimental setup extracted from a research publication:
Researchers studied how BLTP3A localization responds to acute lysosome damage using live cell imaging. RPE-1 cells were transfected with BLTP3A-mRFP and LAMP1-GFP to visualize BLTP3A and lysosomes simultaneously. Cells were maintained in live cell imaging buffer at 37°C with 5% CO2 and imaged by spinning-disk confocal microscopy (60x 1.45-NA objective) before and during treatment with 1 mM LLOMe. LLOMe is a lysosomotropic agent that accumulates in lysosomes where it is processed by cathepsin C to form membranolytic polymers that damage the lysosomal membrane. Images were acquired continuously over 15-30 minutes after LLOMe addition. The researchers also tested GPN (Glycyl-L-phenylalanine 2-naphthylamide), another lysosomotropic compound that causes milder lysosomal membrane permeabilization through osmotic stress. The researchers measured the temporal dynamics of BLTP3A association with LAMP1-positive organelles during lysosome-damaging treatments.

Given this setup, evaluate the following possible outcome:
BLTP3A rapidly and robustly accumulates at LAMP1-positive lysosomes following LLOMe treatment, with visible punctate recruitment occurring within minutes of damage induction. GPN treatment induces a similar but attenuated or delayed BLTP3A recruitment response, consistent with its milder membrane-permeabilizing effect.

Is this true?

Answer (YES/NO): NO